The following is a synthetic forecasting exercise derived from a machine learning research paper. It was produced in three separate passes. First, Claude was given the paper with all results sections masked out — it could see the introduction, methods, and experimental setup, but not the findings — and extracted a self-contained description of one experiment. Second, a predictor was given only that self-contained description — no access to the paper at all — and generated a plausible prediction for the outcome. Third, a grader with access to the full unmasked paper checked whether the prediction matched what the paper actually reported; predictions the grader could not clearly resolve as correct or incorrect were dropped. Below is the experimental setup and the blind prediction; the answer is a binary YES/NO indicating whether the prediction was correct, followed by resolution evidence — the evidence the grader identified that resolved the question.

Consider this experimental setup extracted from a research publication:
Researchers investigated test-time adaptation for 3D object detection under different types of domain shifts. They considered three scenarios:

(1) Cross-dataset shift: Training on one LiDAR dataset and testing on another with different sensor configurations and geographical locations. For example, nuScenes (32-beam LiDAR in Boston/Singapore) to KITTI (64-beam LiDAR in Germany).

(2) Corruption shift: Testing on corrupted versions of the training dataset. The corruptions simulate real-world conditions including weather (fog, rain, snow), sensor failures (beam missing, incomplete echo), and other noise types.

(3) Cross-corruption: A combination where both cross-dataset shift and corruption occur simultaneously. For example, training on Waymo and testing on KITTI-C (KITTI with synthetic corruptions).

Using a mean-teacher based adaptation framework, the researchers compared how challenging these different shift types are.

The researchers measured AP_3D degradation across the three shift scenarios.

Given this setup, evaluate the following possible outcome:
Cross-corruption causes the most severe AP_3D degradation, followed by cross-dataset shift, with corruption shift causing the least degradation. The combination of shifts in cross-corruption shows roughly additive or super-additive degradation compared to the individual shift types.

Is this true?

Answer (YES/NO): YES